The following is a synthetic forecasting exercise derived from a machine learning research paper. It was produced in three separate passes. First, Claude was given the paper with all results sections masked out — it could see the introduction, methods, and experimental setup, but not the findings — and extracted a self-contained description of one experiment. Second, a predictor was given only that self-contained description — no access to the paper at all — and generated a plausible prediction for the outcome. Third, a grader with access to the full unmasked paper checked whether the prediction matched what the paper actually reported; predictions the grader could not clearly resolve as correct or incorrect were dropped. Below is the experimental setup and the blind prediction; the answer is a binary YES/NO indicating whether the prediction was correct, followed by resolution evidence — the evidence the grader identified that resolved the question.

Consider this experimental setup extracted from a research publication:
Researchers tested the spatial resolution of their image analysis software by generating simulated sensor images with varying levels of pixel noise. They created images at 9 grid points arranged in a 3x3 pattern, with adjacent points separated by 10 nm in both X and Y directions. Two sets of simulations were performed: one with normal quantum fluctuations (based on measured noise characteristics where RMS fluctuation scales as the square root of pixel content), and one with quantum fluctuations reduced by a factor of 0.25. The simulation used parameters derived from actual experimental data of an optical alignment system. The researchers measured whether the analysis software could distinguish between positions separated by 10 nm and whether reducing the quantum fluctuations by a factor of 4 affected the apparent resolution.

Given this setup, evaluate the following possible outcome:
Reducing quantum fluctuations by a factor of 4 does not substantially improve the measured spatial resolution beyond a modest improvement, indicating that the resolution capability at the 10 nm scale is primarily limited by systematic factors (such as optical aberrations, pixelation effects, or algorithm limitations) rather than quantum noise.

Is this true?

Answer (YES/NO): NO